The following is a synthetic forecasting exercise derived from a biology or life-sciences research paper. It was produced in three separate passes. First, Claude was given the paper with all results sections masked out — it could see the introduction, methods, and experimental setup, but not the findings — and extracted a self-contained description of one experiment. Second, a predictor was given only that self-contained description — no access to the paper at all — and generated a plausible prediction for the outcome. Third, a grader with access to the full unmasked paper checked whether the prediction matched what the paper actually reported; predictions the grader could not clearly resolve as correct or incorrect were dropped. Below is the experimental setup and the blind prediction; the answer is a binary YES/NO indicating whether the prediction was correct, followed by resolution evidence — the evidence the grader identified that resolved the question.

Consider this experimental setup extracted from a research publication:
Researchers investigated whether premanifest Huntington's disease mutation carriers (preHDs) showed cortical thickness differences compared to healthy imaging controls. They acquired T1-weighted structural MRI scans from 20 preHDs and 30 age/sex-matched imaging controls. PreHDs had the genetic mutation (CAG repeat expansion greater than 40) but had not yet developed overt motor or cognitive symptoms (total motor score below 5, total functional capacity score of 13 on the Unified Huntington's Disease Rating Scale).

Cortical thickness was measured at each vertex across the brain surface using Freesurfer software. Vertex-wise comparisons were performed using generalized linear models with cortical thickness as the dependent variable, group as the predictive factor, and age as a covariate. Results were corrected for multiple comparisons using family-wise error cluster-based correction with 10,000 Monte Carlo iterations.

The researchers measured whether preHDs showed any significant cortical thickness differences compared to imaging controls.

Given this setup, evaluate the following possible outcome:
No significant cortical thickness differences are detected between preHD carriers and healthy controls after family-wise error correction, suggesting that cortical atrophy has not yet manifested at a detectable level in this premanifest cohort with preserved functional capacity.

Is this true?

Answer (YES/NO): YES